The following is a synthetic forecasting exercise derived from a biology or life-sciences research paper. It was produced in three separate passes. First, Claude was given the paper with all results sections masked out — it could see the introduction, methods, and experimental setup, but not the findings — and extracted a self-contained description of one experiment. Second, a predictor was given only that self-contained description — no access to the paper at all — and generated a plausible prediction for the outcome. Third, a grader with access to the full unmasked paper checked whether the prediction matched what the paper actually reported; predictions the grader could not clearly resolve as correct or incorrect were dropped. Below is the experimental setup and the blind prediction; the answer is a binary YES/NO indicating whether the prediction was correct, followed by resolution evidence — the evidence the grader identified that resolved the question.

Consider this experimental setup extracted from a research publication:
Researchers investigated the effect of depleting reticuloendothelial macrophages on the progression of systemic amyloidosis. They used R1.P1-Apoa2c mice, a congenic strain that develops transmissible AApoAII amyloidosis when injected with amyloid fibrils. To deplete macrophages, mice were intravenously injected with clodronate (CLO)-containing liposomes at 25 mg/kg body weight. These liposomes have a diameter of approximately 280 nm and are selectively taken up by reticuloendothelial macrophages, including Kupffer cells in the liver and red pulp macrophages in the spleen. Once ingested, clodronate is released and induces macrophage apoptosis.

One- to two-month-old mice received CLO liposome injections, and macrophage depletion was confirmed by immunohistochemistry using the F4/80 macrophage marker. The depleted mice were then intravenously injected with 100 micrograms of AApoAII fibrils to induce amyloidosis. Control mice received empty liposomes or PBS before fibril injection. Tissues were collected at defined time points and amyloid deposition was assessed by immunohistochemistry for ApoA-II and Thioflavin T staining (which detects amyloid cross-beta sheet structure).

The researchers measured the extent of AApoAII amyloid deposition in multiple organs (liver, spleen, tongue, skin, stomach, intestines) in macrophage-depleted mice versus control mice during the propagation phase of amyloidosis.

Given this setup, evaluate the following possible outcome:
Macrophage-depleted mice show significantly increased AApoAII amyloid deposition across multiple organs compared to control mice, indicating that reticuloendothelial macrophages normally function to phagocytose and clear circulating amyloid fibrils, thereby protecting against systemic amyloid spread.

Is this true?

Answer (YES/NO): NO